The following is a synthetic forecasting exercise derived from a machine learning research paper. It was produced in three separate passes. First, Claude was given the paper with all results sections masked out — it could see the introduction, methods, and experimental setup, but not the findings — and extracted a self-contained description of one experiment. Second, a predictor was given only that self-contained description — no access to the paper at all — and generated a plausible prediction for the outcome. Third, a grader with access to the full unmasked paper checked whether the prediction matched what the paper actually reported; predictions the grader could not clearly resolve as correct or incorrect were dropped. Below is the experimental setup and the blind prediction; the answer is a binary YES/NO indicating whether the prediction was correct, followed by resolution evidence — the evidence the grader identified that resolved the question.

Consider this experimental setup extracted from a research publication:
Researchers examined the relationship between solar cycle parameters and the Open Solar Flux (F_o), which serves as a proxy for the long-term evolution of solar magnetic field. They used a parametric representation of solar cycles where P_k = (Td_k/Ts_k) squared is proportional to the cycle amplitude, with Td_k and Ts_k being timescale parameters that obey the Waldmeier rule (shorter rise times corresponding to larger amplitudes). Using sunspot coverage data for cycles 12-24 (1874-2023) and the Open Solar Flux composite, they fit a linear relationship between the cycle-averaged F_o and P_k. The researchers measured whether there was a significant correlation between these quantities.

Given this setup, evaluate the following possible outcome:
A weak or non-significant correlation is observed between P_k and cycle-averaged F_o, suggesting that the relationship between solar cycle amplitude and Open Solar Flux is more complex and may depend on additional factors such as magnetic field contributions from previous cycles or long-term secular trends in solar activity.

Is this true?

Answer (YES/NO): NO